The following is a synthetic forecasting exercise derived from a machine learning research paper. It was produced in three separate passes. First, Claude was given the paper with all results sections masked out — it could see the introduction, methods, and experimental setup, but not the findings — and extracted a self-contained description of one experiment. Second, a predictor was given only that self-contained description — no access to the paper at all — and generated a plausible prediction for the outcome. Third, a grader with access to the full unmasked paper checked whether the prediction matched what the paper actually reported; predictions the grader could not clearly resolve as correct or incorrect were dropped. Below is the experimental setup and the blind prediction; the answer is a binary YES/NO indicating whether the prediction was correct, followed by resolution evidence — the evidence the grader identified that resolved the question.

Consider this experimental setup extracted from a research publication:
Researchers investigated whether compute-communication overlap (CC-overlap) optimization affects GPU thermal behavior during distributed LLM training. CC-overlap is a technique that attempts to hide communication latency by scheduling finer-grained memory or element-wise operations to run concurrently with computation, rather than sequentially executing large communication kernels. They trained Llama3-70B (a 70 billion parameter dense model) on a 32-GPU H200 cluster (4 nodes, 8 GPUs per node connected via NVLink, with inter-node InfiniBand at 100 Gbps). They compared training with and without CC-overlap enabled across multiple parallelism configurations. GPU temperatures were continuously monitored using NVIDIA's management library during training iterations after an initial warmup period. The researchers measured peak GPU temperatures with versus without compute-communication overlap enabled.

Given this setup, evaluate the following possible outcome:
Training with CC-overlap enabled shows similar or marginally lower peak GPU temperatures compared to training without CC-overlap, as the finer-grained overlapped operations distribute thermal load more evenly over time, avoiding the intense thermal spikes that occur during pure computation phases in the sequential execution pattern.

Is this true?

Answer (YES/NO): NO